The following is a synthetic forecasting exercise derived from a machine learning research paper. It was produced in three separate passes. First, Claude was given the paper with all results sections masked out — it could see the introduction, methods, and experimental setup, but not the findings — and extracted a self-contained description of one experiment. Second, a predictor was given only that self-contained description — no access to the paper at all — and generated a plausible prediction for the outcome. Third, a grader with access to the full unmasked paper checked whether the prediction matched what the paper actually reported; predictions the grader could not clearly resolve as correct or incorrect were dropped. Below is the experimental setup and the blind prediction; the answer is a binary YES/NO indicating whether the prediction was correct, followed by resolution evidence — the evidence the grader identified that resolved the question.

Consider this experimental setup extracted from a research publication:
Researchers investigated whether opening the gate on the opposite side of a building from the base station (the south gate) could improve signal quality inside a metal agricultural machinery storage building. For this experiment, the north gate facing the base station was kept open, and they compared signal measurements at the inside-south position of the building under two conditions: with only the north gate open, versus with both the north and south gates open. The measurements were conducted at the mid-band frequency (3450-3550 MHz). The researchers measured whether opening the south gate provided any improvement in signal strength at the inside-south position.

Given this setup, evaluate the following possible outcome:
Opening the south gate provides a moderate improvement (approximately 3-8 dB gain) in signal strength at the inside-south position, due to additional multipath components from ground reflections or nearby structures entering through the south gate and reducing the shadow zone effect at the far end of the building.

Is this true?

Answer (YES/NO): NO